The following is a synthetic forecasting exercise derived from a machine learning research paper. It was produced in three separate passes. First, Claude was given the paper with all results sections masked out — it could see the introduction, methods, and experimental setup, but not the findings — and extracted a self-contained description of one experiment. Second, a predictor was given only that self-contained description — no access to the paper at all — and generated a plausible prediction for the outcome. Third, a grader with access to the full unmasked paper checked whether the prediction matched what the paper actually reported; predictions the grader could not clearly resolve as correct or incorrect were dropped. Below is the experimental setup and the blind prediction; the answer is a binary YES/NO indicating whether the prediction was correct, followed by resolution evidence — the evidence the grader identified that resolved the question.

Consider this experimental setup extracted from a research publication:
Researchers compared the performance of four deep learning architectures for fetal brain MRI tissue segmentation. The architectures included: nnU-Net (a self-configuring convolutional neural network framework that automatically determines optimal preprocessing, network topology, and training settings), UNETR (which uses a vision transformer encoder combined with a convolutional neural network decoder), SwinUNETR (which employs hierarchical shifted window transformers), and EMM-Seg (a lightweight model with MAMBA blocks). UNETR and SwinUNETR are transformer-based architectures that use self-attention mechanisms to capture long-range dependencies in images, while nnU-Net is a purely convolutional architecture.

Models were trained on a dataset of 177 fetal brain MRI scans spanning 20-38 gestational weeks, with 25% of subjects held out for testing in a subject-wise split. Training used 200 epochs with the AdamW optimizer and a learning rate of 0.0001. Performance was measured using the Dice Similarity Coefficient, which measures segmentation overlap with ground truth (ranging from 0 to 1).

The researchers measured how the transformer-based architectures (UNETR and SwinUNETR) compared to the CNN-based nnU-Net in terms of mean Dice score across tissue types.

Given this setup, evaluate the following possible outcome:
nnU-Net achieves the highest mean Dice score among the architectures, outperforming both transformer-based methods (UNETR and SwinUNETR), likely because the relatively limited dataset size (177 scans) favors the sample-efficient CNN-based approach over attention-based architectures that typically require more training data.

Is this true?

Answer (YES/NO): YES